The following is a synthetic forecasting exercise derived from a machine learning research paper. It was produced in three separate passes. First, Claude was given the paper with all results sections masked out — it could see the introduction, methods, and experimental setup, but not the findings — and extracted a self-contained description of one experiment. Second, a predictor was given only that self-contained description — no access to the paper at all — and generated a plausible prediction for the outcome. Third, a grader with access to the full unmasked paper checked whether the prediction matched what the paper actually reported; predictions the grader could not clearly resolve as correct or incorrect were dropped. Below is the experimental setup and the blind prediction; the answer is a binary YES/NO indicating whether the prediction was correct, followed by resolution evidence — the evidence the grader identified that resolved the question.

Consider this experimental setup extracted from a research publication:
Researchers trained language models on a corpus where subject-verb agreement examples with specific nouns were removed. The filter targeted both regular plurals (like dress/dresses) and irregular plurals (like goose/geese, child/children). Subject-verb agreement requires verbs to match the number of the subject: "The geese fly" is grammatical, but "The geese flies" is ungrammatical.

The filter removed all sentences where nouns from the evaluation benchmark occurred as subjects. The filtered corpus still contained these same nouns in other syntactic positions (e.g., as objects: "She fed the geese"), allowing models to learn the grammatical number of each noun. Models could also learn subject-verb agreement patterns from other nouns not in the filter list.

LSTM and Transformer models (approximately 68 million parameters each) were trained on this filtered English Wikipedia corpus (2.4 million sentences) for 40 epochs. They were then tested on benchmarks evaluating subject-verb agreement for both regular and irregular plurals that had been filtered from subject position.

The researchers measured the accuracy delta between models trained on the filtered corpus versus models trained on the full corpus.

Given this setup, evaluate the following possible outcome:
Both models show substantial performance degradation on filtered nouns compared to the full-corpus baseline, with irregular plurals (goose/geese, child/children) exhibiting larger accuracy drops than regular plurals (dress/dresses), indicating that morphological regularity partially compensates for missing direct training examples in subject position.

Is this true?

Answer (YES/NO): NO